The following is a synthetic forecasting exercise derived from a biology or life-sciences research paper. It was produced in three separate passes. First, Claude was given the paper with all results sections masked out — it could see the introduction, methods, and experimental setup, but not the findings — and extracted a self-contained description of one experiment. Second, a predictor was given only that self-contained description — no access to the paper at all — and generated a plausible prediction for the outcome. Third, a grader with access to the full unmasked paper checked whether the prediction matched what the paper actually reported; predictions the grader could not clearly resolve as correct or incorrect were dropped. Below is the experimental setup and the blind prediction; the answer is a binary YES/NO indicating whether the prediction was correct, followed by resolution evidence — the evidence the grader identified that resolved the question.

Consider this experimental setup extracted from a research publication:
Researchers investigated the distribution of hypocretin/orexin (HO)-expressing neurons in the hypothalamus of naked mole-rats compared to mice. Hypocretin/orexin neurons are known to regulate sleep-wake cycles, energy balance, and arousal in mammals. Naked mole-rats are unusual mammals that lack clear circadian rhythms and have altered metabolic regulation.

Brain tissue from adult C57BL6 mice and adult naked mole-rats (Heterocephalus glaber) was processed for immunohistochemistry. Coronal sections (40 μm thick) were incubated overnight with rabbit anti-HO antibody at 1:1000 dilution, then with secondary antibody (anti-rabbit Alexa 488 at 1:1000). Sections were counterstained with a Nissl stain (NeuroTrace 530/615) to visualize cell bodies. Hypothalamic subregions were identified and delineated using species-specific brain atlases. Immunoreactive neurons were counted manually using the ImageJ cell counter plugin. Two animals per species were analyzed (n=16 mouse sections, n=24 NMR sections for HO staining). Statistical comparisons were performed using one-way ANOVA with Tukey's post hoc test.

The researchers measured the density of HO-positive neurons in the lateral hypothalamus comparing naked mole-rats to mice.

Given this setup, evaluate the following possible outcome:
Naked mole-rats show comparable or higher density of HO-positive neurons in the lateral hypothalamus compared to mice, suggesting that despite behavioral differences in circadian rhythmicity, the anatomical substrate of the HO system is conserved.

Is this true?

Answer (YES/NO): NO